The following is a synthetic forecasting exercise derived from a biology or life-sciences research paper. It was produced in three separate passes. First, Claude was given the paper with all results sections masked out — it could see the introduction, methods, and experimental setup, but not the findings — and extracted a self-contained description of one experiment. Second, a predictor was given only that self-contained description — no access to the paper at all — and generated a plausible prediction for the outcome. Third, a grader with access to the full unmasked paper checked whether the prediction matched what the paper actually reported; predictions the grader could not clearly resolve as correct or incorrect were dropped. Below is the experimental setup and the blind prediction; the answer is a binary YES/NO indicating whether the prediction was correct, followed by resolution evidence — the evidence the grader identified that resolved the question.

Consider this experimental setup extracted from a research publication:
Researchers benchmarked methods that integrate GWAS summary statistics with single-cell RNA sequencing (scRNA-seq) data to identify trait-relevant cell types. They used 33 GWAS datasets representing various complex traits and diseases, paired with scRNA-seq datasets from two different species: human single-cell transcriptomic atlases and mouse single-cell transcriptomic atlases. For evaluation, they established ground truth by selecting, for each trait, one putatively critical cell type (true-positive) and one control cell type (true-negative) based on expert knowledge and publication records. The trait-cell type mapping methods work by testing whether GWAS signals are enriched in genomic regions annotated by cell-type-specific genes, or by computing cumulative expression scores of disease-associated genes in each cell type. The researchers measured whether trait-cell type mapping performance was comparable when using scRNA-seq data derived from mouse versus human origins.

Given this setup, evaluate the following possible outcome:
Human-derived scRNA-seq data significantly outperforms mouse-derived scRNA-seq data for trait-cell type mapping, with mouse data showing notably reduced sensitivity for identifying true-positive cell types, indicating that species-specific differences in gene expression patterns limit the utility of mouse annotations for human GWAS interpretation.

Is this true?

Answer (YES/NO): NO